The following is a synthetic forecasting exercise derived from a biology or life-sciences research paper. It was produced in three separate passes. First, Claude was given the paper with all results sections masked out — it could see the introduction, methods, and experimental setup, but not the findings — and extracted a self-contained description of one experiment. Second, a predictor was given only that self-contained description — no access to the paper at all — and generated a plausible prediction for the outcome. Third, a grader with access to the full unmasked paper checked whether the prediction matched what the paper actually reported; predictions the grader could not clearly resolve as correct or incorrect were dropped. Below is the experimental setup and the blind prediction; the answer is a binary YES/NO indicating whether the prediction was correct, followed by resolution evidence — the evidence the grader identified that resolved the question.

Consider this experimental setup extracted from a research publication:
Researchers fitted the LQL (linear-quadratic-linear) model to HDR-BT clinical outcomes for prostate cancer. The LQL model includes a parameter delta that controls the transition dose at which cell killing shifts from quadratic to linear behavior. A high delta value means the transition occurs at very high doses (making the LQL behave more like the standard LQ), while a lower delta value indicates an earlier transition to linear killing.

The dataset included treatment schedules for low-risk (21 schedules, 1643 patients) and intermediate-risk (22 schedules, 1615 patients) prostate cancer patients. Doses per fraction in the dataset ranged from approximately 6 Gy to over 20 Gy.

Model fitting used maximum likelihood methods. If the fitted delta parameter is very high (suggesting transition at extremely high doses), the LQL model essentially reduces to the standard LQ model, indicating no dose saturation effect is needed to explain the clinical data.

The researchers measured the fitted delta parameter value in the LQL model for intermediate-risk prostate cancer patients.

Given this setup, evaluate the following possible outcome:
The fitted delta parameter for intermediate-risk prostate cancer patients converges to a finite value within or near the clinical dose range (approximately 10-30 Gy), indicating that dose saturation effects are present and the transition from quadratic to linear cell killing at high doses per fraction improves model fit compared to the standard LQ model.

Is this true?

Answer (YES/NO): YES